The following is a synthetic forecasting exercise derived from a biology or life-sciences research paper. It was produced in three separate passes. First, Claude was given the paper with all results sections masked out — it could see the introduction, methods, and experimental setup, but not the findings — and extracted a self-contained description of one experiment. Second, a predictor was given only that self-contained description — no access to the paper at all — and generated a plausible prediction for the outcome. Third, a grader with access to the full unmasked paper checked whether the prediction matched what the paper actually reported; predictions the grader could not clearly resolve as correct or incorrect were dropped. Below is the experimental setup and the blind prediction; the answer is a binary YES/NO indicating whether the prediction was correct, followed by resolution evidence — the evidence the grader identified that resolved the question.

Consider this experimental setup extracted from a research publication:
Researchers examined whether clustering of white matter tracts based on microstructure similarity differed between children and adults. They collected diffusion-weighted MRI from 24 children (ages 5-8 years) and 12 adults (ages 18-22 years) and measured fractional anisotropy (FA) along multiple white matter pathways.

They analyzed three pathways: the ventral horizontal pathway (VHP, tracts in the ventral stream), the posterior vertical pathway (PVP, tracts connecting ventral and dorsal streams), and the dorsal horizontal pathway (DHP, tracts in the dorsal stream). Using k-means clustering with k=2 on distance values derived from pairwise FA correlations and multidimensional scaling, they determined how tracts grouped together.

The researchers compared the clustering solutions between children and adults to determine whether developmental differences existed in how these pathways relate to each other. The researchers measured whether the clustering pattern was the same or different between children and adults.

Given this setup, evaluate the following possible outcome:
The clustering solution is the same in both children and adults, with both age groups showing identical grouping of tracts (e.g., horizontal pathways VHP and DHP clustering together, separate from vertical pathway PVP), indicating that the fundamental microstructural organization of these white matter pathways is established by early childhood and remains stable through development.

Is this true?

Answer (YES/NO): NO